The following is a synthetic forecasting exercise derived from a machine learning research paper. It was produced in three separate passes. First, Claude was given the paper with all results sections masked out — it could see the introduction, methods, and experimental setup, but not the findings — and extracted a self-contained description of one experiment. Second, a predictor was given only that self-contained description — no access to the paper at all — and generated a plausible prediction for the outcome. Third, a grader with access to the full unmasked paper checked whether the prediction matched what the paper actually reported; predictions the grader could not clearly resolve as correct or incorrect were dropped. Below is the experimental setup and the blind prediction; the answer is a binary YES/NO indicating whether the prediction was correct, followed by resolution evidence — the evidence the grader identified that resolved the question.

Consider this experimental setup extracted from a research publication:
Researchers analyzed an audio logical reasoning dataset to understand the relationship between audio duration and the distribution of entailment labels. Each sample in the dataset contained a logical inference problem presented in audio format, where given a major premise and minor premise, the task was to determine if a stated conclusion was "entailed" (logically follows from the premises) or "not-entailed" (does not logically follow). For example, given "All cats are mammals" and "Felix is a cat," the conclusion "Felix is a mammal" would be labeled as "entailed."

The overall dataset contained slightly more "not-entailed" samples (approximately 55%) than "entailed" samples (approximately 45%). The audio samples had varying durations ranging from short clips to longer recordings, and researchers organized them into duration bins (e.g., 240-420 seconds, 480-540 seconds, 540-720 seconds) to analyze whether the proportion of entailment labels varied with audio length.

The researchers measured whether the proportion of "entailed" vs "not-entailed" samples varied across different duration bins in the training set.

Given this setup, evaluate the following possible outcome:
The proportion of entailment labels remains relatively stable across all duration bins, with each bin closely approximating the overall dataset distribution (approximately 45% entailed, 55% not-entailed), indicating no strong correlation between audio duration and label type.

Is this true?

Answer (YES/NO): NO